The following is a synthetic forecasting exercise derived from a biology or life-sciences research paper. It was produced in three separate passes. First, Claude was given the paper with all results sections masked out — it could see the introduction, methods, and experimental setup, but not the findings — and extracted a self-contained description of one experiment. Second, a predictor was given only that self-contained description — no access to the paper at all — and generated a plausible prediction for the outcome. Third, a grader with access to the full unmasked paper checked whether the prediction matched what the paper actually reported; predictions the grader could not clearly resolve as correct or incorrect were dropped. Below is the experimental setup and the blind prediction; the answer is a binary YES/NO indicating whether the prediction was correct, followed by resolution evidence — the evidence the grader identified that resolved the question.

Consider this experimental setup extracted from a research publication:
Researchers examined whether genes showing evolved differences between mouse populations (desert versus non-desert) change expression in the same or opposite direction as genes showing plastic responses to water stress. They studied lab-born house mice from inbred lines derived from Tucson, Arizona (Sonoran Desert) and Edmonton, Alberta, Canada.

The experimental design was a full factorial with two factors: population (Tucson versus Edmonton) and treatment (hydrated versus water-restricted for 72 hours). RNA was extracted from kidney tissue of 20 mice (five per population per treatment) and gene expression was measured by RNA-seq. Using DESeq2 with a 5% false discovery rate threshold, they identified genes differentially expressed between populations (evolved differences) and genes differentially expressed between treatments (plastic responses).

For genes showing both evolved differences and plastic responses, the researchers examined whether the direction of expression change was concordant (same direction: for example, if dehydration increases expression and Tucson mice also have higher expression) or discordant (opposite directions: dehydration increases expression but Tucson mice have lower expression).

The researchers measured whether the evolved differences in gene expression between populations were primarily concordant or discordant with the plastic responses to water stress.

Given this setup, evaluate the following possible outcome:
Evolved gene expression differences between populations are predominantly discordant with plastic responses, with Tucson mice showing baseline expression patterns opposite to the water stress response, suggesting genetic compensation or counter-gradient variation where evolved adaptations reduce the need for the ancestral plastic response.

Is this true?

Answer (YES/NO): NO